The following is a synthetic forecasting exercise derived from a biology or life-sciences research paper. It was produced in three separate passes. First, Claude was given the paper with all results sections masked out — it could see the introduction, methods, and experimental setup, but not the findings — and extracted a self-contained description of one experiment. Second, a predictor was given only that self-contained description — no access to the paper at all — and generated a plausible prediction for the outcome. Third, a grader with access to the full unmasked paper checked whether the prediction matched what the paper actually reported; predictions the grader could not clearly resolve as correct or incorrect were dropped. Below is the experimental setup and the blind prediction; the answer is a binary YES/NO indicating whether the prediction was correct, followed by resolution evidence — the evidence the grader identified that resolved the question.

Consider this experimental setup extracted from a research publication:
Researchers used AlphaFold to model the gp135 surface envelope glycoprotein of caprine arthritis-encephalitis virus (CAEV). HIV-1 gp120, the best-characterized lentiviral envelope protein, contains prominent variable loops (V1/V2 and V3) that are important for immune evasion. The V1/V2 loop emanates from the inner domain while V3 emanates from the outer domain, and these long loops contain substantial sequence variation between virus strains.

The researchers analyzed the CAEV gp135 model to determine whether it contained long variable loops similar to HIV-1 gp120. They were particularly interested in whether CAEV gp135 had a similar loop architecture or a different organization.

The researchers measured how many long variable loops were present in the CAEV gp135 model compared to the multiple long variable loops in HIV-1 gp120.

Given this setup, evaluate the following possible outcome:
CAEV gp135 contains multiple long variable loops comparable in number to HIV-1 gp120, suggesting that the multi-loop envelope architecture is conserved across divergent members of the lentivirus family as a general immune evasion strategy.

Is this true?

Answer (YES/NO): NO